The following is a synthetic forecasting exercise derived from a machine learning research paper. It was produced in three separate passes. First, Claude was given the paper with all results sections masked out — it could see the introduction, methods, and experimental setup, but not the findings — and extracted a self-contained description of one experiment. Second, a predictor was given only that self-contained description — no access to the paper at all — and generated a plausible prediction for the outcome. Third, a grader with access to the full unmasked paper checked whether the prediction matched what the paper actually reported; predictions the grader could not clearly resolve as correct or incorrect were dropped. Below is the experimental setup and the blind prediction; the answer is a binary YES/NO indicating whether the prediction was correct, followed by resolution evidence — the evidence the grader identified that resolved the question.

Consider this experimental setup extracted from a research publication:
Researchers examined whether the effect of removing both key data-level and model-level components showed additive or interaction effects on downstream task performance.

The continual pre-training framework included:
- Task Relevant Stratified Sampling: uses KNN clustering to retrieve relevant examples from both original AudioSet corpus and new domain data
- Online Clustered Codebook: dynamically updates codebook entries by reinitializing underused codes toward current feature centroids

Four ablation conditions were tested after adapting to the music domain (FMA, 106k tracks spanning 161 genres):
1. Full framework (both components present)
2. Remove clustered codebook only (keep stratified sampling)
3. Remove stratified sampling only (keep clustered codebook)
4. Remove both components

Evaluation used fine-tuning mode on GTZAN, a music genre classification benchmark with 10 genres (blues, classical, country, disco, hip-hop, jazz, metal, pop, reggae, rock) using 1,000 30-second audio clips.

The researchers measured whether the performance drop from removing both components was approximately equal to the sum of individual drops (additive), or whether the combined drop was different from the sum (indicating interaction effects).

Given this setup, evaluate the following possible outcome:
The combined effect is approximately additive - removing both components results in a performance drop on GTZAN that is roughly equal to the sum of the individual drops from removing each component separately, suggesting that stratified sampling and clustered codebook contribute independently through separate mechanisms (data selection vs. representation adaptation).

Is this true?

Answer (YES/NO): NO